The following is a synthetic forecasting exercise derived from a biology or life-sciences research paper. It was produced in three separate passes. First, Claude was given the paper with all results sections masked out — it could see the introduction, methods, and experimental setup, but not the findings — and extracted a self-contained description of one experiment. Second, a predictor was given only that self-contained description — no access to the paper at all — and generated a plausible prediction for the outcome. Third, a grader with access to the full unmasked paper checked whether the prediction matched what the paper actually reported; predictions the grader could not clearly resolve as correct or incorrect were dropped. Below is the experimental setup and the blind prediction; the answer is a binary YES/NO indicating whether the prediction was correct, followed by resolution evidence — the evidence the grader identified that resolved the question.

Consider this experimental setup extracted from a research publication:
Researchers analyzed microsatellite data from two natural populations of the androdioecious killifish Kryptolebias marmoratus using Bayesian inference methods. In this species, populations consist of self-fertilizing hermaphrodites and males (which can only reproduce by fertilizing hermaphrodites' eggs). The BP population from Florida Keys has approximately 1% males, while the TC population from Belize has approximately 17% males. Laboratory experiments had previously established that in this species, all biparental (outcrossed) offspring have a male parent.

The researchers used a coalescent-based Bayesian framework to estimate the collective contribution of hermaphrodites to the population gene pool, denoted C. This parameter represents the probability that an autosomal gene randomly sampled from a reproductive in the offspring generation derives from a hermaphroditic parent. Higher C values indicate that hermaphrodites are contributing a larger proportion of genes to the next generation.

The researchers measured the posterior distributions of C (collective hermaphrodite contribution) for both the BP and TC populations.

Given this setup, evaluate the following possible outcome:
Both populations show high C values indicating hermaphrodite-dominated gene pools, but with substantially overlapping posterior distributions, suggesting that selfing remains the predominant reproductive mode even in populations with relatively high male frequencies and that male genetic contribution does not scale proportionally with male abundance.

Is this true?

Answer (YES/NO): NO